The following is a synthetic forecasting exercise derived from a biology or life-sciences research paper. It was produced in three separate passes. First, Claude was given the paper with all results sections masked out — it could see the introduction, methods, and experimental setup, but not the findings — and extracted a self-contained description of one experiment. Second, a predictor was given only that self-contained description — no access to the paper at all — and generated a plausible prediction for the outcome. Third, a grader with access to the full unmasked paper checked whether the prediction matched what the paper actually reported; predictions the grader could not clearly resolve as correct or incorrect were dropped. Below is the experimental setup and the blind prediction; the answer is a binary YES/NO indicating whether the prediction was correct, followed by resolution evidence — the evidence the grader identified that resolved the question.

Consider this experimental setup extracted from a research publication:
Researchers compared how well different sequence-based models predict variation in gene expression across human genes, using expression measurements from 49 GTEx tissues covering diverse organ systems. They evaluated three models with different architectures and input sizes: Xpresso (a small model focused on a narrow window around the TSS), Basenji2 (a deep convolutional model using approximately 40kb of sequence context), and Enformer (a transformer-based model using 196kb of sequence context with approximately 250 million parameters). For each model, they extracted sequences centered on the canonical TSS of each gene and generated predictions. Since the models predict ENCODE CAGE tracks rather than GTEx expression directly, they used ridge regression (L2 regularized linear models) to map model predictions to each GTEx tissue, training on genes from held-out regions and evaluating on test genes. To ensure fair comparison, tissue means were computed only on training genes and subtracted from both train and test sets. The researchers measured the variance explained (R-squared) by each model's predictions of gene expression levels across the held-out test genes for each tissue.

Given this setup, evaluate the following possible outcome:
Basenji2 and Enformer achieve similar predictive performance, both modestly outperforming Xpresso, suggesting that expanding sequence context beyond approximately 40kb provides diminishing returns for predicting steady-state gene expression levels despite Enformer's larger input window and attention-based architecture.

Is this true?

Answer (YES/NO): NO